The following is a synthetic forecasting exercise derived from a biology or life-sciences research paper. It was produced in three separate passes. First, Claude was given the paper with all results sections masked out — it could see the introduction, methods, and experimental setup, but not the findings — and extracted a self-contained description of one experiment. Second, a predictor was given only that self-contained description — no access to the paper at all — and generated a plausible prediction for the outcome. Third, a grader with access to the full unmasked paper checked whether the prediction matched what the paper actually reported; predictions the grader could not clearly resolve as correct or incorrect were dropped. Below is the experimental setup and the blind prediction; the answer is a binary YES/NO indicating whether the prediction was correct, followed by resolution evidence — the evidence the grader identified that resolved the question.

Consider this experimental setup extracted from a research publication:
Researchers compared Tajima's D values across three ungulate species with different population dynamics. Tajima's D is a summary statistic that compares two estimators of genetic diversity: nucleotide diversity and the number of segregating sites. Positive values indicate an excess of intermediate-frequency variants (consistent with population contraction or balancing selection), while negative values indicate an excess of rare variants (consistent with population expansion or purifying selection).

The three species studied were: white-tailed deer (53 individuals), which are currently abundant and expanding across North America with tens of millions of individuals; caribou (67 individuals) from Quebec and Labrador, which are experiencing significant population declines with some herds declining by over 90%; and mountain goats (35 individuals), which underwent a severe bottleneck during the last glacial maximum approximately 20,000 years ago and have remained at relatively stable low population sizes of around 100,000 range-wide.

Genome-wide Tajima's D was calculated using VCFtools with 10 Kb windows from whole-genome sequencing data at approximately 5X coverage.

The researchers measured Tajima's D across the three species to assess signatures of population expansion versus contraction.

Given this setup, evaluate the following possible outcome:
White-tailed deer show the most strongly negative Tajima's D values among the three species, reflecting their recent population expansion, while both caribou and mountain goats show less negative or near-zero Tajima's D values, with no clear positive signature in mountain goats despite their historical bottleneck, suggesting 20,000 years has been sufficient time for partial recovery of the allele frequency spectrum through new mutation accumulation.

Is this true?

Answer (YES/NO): NO